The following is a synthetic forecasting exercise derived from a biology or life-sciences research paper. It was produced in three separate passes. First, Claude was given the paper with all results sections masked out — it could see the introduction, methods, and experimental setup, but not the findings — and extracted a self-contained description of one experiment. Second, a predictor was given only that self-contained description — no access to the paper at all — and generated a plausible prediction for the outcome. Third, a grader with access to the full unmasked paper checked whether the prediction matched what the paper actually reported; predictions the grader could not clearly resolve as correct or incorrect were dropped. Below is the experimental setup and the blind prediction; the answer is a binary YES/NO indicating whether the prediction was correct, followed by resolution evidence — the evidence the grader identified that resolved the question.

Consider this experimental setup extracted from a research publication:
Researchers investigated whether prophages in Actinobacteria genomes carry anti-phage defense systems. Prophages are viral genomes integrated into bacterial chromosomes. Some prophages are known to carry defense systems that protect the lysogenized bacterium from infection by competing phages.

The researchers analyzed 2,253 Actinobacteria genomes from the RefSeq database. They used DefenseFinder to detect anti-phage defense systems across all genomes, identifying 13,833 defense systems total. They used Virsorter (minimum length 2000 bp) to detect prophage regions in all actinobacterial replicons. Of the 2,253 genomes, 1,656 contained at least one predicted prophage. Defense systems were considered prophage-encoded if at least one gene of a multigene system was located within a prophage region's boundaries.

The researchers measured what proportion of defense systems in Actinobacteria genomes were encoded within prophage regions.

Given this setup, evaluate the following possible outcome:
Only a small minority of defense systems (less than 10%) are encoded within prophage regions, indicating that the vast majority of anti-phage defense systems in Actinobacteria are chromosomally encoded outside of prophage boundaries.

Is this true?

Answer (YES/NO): YES